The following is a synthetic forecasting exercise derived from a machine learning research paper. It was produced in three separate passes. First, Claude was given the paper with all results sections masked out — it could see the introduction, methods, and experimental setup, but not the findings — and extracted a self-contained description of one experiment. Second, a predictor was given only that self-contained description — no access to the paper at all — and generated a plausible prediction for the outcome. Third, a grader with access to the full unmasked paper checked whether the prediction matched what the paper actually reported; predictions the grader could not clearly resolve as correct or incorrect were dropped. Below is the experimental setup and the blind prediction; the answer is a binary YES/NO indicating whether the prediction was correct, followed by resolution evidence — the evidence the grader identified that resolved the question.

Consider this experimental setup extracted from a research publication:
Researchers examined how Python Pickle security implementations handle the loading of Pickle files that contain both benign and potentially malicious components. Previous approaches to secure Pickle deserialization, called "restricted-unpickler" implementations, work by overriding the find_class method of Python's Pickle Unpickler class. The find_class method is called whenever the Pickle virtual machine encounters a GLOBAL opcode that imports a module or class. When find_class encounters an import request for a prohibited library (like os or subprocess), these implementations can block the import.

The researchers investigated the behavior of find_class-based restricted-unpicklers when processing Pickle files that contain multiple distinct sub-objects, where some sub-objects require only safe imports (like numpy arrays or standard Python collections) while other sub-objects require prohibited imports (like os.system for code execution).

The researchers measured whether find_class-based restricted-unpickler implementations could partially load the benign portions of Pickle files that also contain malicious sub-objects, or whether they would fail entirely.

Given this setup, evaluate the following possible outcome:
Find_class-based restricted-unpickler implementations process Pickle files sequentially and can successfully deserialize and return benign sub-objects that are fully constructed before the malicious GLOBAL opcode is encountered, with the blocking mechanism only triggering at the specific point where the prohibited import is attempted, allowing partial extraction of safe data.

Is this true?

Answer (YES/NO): NO